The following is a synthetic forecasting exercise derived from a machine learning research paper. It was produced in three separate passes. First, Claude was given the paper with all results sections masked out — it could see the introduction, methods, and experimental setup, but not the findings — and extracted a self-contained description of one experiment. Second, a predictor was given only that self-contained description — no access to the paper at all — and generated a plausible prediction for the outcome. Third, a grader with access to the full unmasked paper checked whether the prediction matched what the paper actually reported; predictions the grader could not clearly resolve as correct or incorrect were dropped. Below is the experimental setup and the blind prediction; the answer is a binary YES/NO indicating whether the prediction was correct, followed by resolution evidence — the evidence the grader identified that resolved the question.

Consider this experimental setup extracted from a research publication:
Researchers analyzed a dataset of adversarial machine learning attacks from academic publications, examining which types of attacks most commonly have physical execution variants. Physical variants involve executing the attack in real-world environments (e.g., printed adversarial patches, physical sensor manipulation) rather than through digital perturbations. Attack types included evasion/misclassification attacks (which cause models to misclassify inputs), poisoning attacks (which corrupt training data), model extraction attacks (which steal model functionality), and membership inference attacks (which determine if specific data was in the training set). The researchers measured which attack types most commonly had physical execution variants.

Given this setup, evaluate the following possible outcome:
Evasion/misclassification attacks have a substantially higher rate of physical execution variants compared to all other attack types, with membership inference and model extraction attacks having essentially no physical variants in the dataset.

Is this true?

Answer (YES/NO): NO